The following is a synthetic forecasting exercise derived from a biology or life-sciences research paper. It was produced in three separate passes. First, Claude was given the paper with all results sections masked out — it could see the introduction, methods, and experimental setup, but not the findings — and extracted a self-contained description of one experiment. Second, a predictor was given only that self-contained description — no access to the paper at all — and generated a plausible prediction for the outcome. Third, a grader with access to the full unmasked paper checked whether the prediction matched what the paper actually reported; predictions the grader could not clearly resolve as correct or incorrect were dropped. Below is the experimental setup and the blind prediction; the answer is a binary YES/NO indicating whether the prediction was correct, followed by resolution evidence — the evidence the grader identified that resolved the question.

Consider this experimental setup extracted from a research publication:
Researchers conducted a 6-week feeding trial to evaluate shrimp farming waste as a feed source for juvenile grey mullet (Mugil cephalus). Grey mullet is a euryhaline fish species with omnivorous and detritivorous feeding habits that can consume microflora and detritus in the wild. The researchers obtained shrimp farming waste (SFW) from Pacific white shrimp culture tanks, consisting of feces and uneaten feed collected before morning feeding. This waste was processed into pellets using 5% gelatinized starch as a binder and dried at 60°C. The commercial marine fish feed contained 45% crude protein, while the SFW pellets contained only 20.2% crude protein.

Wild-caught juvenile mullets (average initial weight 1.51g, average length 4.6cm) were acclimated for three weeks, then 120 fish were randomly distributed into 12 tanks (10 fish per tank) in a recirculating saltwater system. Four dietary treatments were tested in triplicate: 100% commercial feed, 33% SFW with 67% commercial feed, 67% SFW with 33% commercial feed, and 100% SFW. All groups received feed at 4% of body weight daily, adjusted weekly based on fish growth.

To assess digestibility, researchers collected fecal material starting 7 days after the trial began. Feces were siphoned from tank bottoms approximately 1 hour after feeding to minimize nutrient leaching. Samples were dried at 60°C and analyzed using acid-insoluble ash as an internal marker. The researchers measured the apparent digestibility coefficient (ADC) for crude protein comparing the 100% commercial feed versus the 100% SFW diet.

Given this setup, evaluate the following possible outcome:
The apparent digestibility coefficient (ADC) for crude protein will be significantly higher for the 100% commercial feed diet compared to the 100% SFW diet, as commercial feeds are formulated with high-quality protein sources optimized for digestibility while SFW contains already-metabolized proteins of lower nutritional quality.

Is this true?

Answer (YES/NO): YES